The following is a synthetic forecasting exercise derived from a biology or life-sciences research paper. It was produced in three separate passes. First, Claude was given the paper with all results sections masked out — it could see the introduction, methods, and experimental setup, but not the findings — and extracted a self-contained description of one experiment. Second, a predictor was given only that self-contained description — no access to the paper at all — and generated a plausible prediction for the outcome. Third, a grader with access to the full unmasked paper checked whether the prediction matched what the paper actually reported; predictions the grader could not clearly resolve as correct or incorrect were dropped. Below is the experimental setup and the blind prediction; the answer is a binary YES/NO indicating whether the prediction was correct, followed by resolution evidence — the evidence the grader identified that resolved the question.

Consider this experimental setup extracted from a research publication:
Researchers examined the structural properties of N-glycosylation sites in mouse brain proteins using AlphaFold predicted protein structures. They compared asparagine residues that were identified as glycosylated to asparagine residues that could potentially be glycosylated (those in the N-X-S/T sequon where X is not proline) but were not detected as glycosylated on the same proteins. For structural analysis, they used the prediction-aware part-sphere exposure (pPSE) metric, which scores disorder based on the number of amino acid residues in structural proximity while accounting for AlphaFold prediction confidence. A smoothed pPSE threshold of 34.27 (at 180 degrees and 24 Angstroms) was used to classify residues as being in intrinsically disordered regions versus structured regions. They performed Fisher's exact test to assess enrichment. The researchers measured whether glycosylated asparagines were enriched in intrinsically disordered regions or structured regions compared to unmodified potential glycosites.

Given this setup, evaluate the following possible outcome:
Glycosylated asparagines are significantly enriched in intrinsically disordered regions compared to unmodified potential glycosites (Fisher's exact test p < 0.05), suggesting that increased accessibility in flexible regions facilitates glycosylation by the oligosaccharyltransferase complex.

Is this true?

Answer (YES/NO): NO